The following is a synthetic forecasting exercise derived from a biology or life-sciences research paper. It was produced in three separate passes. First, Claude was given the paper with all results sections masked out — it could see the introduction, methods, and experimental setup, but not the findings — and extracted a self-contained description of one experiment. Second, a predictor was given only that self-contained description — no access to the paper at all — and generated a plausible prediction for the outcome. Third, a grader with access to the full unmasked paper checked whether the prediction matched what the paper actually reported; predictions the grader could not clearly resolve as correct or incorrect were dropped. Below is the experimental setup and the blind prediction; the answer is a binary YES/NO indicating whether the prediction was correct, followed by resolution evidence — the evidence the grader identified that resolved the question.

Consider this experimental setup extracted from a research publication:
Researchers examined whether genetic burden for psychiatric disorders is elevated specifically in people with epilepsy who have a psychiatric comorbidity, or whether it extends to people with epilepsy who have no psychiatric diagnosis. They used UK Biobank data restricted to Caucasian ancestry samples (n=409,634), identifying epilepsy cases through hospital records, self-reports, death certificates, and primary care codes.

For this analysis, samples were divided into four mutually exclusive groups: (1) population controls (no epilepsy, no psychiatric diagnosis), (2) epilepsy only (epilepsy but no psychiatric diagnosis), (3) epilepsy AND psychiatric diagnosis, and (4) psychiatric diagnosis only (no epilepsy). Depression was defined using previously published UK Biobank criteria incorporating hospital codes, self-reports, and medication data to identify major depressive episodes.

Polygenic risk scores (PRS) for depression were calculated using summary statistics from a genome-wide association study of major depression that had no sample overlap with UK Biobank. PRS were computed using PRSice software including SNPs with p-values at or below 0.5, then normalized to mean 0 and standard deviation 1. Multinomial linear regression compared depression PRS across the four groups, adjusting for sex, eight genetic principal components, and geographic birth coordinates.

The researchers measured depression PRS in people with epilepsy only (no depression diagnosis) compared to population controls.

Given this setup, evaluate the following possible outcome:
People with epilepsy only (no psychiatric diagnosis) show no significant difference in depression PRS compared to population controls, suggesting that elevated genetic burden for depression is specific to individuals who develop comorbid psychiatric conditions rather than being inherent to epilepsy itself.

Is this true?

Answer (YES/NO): NO